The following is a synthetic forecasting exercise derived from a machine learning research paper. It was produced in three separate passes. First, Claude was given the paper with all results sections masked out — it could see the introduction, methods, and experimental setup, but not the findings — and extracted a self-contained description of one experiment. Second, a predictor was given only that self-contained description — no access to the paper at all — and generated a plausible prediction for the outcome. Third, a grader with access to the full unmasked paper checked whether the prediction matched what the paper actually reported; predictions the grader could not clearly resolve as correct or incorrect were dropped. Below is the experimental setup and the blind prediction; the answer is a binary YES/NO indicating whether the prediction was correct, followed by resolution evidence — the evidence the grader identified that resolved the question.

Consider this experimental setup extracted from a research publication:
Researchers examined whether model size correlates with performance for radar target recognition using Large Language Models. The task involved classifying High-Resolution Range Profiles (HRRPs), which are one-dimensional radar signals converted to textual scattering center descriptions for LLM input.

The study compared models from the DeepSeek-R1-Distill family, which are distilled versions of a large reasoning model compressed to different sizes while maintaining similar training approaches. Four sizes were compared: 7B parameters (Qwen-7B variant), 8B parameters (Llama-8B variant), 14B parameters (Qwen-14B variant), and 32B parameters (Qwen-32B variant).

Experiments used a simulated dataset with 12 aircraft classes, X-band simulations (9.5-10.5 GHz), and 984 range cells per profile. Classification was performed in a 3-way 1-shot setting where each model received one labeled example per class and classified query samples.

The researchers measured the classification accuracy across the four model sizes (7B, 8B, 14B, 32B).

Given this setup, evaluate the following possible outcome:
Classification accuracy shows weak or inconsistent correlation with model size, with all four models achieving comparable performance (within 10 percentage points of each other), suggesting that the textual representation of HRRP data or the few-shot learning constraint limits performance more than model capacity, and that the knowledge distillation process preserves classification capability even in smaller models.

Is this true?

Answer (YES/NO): NO